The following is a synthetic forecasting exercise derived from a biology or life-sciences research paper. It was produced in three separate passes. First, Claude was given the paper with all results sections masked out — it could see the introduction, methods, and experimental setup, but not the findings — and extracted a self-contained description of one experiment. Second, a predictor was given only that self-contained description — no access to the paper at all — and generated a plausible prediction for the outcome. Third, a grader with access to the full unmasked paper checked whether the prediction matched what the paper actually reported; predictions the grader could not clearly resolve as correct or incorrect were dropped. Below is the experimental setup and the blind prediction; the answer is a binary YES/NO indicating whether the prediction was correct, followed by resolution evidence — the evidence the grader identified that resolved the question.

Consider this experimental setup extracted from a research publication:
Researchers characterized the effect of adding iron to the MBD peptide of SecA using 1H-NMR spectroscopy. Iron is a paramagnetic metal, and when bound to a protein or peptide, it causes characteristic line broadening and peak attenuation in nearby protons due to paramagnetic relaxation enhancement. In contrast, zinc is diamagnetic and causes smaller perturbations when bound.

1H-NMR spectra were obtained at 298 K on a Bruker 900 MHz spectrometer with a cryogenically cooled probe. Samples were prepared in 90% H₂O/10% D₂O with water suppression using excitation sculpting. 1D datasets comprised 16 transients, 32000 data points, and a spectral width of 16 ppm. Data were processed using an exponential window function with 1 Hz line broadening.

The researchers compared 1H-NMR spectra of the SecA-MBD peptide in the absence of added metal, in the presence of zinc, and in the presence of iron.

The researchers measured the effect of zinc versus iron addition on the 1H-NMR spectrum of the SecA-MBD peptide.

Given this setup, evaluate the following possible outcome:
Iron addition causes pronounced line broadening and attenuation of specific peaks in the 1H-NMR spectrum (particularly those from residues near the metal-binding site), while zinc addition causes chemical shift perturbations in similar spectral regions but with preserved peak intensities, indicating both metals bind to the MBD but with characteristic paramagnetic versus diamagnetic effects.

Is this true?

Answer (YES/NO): NO